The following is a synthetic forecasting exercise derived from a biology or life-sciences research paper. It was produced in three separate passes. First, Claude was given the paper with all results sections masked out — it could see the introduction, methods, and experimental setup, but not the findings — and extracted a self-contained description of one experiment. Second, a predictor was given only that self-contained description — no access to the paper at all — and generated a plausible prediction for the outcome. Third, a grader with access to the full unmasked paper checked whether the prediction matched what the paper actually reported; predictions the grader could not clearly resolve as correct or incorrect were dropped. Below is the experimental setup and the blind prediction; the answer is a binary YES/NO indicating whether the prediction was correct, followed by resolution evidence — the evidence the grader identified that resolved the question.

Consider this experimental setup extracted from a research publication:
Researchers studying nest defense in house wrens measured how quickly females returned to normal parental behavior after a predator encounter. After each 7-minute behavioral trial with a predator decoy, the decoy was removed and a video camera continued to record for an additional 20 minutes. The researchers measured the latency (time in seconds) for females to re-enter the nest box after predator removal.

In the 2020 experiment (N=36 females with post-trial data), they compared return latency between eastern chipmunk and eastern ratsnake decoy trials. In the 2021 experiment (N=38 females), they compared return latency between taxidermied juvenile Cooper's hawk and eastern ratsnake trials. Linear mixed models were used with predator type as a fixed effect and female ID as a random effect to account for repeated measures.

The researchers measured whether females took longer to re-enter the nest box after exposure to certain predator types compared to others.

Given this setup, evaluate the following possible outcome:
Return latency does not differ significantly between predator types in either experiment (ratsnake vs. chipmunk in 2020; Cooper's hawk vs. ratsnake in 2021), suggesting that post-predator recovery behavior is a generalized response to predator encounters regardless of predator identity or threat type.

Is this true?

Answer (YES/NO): NO